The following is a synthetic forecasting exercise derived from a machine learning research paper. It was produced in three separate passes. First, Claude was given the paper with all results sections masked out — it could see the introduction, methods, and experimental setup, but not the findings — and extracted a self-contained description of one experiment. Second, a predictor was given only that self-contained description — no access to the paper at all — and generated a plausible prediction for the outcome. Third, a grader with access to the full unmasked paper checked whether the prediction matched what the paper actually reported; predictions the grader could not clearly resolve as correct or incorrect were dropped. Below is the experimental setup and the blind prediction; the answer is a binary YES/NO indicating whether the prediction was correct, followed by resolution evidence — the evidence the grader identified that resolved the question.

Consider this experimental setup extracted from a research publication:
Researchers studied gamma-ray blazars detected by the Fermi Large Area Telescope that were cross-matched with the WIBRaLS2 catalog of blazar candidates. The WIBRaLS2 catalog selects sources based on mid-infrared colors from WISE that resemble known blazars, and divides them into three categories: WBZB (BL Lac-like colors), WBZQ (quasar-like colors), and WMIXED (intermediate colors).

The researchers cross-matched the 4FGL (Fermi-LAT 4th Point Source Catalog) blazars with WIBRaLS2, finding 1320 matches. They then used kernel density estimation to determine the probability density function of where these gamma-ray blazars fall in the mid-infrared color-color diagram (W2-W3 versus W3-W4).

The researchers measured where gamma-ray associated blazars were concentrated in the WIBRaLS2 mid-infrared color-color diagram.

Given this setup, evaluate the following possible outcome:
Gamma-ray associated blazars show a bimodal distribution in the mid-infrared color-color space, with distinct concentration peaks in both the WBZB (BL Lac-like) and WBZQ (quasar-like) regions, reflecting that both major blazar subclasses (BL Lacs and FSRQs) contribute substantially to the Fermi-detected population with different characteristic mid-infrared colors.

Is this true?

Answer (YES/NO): NO